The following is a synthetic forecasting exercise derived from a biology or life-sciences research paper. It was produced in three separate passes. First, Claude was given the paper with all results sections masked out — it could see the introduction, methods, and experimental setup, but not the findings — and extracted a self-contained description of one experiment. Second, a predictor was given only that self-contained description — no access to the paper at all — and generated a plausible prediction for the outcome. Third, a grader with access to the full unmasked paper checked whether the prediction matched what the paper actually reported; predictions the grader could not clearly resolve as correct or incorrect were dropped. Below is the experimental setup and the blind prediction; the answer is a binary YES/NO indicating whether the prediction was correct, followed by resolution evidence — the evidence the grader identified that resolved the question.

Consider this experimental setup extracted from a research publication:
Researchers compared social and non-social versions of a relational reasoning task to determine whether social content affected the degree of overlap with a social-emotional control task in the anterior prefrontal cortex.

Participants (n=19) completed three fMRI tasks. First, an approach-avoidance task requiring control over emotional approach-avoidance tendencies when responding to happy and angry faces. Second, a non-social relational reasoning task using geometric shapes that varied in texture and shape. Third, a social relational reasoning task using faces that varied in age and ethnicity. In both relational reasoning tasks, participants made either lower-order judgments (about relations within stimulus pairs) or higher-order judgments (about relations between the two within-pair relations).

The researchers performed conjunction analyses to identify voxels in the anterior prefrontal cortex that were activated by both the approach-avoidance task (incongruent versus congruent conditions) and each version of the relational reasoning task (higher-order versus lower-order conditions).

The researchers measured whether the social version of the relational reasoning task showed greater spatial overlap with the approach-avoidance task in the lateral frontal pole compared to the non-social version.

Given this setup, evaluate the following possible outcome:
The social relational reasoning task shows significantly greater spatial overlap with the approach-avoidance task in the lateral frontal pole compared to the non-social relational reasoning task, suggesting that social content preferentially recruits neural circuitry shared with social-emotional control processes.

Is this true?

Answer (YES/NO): NO